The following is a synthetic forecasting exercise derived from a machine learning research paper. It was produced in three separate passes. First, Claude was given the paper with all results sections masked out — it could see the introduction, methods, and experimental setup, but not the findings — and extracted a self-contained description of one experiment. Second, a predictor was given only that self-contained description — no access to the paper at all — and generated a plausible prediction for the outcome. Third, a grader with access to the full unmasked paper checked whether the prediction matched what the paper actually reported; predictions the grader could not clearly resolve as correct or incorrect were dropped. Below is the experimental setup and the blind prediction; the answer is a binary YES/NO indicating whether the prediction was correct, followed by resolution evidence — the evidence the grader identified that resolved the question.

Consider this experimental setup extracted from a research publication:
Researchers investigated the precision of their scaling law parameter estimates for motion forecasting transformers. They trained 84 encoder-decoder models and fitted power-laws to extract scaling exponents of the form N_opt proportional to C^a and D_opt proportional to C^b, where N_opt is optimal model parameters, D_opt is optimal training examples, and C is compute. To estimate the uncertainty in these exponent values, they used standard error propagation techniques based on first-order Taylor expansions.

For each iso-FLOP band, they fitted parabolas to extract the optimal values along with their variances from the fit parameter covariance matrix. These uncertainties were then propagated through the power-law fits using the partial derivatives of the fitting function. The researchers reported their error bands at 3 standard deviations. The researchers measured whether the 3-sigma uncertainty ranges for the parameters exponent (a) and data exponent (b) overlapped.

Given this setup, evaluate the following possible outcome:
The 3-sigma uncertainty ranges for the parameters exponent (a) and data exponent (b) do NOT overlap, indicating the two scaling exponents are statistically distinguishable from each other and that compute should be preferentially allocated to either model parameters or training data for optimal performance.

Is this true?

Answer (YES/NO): YES